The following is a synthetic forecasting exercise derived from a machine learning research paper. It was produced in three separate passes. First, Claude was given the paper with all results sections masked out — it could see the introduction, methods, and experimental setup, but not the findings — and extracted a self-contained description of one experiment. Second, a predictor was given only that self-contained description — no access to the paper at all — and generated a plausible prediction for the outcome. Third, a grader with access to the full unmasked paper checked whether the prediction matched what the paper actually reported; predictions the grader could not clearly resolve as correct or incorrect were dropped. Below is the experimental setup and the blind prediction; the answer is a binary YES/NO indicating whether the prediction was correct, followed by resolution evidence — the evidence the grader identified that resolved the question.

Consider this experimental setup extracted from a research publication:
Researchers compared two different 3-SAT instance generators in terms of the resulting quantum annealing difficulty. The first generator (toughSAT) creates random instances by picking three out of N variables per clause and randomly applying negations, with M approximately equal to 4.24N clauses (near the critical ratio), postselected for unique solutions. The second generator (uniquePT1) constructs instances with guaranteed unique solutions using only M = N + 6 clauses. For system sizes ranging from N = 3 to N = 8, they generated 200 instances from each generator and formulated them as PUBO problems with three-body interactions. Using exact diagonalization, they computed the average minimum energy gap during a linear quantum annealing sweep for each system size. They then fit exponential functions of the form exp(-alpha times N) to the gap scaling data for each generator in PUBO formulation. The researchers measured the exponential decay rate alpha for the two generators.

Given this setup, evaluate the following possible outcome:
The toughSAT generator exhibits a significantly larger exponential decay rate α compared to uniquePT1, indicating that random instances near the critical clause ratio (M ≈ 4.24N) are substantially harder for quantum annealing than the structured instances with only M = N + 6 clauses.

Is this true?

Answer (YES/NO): NO